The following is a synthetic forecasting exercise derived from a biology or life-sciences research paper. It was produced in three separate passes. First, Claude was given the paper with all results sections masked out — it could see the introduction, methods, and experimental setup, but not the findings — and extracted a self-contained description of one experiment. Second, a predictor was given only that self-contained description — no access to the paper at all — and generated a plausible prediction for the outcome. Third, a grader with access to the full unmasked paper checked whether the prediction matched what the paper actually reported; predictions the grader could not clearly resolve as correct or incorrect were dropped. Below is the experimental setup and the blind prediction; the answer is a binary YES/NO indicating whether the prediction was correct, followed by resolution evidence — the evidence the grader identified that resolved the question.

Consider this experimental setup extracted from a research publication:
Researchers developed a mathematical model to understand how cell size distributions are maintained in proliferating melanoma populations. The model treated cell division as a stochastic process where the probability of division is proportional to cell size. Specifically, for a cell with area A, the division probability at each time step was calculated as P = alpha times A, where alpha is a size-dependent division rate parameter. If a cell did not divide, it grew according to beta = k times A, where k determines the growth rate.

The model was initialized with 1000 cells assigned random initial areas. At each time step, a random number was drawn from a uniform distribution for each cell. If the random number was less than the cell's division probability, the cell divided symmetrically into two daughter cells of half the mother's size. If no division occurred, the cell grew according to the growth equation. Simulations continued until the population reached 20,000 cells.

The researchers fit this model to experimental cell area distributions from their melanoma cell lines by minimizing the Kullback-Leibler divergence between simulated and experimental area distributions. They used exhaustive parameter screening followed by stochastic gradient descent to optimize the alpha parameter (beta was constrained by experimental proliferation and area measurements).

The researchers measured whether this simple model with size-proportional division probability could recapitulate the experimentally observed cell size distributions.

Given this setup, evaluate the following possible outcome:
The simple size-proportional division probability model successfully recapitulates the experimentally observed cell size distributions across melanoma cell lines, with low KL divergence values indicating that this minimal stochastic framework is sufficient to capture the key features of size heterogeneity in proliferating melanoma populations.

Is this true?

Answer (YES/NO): NO